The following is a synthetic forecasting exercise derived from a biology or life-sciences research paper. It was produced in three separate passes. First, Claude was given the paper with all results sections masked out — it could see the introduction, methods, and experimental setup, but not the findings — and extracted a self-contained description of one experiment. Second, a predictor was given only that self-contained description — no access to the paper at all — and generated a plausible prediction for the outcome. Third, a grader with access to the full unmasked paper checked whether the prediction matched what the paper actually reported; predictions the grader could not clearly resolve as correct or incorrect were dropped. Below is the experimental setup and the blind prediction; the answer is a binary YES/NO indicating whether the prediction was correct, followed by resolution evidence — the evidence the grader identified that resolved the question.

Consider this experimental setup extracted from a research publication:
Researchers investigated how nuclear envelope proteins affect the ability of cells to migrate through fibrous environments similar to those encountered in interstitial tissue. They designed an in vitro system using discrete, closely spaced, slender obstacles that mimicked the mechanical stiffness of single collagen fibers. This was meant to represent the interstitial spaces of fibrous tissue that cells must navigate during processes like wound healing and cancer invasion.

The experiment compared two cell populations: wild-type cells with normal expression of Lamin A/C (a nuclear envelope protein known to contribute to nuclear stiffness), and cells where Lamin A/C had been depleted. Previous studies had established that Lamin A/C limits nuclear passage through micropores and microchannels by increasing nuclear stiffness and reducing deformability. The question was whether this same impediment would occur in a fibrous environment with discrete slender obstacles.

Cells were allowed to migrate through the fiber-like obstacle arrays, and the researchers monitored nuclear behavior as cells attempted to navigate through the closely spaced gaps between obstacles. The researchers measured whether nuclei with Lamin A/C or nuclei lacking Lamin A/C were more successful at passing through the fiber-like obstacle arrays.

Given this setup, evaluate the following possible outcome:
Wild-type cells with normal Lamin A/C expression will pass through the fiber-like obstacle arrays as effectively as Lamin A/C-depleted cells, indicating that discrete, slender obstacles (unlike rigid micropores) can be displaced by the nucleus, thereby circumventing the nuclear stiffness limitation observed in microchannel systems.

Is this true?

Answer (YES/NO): NO